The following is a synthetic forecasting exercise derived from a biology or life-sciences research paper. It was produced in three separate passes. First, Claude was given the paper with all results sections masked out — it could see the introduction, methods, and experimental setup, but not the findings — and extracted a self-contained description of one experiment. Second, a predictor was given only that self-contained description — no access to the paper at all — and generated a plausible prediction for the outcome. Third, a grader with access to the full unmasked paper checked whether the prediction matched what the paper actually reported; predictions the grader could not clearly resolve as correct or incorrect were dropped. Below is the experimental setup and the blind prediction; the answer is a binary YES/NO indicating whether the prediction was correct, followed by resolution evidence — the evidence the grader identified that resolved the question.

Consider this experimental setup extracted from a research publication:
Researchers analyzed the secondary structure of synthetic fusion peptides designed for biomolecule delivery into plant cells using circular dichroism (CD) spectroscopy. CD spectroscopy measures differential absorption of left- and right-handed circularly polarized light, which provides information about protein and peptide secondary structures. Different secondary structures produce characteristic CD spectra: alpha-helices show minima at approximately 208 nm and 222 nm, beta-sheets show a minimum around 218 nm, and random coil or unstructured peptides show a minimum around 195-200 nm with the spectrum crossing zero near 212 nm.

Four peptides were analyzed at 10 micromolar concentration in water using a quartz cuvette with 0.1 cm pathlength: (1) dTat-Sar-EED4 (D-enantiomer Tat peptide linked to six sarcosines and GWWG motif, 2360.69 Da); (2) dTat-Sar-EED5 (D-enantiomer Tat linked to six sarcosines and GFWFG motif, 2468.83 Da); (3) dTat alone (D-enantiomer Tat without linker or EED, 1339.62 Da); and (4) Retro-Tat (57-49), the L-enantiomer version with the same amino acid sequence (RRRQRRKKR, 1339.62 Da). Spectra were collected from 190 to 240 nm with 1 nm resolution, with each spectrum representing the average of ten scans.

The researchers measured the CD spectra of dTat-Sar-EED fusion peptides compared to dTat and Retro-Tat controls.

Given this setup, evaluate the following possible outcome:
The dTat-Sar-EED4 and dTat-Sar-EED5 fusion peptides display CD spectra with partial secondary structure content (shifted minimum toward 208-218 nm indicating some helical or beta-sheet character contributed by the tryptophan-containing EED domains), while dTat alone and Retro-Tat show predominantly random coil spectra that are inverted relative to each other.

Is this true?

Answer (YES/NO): NO